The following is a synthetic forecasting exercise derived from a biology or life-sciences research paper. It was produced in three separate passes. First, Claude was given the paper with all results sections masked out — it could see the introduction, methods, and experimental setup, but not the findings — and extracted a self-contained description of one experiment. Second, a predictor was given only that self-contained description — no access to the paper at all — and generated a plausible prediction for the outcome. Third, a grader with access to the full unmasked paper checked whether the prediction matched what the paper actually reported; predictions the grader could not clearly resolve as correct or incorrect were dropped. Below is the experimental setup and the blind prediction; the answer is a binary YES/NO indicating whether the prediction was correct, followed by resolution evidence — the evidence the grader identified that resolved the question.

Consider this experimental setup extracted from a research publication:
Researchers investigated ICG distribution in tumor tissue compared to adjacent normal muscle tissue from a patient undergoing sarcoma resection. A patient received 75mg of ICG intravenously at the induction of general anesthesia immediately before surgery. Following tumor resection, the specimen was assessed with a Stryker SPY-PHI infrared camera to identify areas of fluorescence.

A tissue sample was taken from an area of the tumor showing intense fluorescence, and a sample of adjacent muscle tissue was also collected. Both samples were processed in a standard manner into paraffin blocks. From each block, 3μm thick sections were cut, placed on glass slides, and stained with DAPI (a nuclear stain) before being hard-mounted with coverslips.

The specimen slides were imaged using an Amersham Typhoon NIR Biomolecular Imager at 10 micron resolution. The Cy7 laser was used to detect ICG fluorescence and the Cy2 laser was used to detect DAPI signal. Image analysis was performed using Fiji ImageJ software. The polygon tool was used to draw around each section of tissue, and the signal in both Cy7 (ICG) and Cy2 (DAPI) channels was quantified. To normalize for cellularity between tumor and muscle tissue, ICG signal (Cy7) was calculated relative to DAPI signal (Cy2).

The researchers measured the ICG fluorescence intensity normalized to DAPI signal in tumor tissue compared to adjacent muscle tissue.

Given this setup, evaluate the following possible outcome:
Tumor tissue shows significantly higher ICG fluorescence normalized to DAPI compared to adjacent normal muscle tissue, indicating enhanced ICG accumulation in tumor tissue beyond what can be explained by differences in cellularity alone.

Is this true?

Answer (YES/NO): YES